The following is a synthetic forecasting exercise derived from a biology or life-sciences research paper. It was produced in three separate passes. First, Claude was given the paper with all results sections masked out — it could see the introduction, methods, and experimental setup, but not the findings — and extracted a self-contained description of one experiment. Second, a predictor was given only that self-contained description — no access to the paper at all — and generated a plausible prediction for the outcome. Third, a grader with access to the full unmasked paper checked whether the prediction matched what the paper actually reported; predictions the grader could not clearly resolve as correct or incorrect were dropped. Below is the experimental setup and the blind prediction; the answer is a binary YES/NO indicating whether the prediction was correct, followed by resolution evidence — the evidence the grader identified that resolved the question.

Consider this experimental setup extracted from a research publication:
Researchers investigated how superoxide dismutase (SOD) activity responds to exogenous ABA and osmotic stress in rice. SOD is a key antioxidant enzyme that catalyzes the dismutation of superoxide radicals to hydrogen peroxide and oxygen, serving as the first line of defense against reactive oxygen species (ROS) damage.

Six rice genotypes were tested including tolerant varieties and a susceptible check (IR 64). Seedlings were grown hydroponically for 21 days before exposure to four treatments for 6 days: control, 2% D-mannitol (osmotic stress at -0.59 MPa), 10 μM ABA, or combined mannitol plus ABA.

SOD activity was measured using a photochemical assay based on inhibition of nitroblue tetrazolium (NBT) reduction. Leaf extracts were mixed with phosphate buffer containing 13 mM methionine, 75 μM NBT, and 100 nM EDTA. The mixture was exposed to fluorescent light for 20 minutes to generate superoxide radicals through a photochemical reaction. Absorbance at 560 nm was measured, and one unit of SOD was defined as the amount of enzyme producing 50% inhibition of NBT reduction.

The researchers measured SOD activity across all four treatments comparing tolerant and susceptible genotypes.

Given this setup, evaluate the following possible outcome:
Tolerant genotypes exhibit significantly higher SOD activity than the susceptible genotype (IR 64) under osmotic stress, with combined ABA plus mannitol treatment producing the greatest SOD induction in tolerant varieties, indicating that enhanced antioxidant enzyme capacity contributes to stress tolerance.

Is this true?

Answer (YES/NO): NO